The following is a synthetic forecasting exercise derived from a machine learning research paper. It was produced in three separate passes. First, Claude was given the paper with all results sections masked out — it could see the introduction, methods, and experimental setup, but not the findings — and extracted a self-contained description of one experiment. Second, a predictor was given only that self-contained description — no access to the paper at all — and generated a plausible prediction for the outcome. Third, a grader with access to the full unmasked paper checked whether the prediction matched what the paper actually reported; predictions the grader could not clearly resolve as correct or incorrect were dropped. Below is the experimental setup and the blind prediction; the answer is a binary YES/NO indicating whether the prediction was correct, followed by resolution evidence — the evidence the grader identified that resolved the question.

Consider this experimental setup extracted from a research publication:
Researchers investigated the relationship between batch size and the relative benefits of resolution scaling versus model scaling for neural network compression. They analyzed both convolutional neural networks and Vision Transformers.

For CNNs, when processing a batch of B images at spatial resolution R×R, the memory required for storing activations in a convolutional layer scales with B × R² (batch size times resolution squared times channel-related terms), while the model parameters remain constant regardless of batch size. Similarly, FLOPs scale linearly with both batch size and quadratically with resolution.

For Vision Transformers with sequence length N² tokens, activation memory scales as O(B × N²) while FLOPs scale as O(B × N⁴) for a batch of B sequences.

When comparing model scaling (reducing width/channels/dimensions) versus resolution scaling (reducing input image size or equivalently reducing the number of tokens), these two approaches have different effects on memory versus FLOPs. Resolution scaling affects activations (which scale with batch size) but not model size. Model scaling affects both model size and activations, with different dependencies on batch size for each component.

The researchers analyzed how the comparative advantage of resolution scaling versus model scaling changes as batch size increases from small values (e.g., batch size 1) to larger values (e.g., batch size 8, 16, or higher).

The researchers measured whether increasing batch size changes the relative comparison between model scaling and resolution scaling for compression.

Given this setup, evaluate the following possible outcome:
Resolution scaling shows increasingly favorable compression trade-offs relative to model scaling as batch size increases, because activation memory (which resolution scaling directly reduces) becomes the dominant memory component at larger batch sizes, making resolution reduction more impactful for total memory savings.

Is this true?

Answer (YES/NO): YES